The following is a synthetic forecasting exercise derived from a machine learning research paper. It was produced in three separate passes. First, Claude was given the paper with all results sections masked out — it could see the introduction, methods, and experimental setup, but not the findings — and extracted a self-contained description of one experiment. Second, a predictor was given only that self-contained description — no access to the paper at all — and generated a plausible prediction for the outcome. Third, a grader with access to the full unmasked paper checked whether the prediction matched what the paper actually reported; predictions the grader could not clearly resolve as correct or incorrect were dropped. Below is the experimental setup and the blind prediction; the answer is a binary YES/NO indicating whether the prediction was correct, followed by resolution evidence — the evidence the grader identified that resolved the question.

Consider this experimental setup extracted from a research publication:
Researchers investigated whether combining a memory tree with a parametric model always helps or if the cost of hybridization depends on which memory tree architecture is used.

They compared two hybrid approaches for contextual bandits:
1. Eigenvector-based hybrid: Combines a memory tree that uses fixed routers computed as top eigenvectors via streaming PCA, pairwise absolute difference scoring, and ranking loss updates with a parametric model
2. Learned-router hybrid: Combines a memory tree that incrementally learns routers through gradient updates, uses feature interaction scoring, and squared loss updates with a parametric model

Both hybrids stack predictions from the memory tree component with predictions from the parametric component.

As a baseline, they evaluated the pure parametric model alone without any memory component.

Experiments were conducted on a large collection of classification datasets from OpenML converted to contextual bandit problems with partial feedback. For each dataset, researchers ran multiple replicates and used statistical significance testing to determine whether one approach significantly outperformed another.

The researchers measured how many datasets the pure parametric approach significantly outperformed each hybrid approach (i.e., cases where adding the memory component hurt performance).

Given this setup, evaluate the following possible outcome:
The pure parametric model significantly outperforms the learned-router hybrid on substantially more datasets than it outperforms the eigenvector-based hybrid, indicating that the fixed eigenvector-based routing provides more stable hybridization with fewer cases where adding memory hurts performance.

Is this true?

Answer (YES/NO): NO